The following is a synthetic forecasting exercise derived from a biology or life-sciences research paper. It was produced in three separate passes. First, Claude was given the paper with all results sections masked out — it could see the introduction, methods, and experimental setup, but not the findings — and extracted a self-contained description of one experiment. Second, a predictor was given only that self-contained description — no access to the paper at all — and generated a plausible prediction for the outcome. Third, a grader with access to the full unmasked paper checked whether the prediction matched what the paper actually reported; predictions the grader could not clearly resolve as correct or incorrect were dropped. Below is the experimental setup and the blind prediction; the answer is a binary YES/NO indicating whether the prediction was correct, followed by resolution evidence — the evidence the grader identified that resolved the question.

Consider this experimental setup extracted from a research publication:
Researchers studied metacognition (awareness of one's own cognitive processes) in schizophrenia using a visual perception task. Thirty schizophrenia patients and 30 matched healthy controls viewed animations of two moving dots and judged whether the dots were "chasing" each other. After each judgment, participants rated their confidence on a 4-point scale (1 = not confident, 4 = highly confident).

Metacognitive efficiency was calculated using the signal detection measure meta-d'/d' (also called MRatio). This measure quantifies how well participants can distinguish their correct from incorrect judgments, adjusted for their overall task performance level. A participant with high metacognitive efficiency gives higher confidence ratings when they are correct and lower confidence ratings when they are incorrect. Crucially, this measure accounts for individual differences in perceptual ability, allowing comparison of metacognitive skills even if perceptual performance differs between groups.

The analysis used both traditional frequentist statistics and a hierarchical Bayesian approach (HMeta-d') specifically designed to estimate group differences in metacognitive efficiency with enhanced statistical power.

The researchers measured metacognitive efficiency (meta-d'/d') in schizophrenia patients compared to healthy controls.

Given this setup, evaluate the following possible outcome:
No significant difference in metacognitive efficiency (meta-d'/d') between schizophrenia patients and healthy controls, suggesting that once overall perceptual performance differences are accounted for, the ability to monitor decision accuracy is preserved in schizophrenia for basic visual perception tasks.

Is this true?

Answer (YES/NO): YES